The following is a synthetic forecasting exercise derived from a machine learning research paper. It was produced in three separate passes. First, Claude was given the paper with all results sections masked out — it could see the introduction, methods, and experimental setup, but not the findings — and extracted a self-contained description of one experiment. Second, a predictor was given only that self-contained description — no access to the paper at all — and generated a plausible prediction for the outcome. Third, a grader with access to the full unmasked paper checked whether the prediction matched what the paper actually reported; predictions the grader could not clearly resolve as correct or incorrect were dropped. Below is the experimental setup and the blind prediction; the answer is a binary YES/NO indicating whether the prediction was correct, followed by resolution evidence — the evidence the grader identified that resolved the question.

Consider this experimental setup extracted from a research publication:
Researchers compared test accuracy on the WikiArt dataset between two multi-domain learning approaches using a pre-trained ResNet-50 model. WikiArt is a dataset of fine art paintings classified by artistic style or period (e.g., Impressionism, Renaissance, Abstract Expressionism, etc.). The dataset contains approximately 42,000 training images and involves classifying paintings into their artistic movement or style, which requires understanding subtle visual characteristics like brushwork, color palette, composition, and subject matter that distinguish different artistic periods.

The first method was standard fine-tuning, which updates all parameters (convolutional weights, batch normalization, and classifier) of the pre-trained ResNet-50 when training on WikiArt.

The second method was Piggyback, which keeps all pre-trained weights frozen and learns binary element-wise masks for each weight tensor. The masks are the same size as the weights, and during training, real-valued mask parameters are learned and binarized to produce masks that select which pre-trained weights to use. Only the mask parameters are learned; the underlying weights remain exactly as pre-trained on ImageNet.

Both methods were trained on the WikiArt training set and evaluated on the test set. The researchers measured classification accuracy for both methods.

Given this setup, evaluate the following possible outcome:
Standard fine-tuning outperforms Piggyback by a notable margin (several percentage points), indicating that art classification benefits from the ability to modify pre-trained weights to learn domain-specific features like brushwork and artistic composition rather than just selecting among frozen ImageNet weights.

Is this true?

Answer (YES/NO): YES